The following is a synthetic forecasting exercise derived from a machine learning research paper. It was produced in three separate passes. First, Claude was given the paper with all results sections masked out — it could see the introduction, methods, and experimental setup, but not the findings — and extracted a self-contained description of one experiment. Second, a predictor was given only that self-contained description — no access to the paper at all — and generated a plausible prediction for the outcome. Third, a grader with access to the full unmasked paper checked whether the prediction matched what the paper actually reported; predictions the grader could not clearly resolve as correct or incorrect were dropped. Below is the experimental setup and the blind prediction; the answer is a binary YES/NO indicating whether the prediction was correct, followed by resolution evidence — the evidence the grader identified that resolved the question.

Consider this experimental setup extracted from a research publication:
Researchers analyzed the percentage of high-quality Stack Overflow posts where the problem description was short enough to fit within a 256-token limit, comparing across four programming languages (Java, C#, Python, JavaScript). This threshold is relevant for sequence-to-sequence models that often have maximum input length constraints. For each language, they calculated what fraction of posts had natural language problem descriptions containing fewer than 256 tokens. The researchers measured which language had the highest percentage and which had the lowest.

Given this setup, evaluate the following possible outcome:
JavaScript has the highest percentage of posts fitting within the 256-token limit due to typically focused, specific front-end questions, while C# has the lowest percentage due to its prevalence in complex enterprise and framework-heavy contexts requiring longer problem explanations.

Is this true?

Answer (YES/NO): YES